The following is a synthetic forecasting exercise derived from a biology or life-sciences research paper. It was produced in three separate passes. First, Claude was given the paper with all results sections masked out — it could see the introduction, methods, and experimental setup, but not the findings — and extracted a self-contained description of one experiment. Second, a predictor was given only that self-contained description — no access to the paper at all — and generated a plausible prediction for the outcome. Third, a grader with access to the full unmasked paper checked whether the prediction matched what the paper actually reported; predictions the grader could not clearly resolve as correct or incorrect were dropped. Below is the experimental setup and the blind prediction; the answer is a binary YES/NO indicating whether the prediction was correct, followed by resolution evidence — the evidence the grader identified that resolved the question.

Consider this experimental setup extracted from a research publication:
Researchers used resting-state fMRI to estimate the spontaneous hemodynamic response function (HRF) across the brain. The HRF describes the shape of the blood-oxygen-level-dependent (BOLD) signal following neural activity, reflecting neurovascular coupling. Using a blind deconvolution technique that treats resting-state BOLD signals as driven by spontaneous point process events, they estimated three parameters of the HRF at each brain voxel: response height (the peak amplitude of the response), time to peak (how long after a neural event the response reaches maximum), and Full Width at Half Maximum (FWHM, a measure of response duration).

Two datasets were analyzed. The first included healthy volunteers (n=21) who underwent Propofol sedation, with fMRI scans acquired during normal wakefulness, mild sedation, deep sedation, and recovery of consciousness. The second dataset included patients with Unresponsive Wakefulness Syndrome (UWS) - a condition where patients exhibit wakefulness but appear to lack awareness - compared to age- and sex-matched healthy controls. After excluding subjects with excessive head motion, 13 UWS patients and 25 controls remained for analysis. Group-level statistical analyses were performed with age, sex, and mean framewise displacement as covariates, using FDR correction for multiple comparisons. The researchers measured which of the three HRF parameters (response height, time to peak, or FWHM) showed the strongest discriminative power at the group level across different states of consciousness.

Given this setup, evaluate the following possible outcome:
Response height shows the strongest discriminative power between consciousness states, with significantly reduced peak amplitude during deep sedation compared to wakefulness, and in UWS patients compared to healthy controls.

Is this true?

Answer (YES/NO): NO